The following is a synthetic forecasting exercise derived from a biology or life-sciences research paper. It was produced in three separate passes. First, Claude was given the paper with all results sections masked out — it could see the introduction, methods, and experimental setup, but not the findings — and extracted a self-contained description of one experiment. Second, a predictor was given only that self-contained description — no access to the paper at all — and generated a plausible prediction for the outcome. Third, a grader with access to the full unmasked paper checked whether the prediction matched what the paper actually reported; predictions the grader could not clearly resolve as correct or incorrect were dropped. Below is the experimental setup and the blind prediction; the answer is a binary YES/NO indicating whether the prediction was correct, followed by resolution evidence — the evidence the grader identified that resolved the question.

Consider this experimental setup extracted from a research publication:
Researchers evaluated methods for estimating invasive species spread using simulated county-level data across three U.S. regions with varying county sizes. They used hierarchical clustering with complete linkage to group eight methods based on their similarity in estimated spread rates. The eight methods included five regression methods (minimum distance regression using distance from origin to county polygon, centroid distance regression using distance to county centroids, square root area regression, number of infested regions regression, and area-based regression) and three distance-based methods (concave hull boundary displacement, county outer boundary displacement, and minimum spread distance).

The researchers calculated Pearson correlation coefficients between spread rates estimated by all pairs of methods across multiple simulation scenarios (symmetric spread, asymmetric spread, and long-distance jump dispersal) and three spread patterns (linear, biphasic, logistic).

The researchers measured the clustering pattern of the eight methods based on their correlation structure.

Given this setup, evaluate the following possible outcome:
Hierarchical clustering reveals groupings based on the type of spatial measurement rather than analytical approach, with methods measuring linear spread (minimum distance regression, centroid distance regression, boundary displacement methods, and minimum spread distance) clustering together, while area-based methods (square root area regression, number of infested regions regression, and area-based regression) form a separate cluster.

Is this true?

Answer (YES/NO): NO